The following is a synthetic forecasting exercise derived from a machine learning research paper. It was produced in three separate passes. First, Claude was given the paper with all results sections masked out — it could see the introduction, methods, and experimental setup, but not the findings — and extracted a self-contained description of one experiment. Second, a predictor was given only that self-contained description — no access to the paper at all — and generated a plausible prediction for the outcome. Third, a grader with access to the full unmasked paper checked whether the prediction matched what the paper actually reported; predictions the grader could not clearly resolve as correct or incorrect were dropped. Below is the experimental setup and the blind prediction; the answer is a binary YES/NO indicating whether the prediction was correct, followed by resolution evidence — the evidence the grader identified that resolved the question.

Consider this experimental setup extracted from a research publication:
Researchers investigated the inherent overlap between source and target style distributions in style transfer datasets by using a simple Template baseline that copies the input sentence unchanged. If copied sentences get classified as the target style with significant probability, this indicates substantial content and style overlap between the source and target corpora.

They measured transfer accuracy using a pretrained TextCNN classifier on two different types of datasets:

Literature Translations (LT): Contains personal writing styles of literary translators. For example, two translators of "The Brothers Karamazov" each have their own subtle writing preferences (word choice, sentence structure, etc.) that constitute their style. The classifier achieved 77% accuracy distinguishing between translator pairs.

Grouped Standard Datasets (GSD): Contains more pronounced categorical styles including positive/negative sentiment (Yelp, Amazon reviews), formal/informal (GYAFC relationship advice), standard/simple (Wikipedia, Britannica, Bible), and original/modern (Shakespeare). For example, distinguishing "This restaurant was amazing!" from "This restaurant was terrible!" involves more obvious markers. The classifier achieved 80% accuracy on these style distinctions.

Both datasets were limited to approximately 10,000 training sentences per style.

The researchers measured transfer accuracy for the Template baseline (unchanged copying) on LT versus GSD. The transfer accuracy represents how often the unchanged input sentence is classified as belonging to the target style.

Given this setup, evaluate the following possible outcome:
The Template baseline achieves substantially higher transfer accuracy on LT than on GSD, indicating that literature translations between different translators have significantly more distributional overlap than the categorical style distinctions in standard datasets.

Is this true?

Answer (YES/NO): NO